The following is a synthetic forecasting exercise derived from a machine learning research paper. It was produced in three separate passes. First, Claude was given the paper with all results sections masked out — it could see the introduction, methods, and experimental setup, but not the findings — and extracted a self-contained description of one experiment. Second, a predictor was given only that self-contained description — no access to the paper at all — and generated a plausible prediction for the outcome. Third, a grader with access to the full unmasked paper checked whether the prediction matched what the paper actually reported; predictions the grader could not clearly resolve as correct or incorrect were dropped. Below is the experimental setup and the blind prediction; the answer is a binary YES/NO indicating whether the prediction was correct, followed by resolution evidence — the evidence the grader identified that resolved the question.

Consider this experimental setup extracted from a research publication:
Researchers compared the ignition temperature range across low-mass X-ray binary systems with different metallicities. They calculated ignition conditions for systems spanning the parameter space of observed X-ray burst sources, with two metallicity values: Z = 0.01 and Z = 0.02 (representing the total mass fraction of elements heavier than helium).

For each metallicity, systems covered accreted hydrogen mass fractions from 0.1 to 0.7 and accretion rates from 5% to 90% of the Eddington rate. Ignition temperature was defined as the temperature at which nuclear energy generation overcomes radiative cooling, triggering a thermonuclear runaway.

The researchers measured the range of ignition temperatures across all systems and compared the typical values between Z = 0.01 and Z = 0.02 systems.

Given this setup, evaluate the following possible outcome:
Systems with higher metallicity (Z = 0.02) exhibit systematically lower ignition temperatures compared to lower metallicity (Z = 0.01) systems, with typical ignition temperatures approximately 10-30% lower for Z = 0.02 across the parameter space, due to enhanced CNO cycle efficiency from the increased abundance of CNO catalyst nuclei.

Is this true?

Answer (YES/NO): NO